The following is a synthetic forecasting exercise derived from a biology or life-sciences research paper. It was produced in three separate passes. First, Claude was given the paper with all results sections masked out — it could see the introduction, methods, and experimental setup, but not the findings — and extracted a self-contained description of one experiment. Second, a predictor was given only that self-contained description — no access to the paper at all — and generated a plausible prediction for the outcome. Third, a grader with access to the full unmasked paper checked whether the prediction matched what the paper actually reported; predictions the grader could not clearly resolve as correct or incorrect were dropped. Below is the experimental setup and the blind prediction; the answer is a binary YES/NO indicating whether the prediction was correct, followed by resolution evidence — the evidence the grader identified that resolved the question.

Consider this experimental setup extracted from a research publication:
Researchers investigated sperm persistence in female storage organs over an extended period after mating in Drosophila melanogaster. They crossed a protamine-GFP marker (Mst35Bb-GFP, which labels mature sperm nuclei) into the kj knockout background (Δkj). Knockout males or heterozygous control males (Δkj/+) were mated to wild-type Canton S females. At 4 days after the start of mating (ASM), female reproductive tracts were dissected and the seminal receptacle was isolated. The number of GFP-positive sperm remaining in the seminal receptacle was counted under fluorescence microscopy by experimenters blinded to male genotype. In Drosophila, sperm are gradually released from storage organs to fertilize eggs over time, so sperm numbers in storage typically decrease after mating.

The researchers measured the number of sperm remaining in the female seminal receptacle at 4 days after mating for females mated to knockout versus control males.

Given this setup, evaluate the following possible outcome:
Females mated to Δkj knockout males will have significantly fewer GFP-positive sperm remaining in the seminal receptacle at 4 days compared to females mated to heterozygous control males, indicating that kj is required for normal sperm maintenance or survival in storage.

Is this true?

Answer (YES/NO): NO